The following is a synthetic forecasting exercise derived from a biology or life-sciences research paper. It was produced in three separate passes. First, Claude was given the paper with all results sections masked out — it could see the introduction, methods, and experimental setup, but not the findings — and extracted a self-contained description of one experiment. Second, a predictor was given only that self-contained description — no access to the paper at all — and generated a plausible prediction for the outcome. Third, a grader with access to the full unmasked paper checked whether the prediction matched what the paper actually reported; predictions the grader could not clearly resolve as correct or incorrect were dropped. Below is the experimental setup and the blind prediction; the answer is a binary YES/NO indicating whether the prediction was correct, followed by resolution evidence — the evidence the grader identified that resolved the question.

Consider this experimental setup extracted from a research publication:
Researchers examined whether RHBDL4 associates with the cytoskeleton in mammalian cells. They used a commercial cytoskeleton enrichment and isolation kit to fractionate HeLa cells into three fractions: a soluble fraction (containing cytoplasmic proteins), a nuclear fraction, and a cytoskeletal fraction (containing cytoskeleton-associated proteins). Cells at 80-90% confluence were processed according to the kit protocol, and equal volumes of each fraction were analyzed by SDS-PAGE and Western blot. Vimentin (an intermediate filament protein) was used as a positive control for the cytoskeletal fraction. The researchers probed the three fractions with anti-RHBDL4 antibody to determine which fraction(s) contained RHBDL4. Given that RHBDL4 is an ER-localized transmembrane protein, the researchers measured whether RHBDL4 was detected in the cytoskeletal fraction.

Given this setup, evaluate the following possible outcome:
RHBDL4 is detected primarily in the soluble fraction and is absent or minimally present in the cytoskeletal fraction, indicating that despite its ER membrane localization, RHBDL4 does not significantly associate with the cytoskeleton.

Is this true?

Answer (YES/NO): NO